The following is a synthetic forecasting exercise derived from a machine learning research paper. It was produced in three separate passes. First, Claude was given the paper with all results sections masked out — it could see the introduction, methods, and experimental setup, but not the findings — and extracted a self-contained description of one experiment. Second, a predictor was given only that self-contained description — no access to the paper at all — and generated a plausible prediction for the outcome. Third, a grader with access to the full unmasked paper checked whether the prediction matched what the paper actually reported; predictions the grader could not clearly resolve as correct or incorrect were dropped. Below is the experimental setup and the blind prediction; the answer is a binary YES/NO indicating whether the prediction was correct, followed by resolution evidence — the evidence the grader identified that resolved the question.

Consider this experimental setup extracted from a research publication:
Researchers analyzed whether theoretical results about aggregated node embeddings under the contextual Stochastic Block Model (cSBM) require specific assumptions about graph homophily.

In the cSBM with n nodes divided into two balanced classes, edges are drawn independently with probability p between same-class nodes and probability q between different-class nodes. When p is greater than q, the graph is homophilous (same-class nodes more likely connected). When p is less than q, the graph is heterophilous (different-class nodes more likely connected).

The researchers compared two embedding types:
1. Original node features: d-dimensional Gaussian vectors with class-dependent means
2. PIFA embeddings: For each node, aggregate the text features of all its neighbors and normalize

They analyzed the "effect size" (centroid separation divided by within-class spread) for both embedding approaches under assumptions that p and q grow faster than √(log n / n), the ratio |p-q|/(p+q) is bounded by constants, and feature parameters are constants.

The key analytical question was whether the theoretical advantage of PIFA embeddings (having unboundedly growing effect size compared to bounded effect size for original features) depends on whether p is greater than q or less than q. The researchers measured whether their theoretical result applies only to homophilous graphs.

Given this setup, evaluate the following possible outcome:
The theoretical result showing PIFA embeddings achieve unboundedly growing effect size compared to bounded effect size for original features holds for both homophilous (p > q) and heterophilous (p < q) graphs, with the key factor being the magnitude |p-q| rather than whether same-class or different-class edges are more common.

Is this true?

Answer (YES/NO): YES